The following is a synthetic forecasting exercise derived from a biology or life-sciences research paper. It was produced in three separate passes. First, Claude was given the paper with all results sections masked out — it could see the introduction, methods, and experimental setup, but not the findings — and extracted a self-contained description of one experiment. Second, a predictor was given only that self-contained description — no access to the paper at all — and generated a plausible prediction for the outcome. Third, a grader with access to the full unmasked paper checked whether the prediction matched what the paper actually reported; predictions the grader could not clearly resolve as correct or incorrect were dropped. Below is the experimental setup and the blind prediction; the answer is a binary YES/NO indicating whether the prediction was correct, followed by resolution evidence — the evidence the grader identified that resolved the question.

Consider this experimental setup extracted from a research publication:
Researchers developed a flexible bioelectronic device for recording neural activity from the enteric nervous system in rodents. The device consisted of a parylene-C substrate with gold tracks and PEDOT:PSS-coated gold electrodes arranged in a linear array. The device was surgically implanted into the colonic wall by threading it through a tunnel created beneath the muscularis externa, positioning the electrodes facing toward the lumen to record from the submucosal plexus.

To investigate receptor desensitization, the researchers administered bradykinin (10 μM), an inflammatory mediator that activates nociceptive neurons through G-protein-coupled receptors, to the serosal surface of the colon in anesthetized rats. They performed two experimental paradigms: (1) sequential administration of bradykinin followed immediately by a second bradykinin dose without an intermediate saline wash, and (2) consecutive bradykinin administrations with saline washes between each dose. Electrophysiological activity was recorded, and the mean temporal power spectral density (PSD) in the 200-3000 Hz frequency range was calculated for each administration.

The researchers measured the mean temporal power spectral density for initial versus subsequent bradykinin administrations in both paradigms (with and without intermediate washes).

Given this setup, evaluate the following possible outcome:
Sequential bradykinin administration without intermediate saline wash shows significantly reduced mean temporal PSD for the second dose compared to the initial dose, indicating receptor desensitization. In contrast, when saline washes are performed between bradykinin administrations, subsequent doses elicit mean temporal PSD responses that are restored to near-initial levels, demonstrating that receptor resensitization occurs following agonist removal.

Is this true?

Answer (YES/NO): NO